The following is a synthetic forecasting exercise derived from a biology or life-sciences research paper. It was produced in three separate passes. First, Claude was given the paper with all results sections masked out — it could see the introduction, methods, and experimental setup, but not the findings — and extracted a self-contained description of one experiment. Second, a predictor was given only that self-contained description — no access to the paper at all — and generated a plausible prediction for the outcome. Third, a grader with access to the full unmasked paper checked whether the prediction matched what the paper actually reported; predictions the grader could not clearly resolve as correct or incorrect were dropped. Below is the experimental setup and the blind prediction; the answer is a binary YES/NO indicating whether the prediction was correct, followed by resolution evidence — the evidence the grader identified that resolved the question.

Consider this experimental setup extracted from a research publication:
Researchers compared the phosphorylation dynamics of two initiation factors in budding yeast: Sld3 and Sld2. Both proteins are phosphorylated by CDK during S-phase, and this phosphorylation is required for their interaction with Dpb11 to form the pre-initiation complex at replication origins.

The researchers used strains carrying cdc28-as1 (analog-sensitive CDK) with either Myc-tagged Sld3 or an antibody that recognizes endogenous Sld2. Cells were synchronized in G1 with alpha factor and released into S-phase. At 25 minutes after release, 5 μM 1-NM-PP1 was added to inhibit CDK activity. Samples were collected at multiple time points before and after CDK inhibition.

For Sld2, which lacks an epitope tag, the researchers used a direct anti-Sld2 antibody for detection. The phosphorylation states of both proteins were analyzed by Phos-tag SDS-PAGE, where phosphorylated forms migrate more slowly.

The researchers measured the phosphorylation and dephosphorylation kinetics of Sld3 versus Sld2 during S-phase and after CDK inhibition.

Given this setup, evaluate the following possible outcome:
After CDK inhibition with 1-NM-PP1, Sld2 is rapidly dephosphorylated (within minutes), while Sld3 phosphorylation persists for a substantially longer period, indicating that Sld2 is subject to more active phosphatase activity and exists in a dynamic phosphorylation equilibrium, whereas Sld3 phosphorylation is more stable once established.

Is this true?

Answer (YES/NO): NO